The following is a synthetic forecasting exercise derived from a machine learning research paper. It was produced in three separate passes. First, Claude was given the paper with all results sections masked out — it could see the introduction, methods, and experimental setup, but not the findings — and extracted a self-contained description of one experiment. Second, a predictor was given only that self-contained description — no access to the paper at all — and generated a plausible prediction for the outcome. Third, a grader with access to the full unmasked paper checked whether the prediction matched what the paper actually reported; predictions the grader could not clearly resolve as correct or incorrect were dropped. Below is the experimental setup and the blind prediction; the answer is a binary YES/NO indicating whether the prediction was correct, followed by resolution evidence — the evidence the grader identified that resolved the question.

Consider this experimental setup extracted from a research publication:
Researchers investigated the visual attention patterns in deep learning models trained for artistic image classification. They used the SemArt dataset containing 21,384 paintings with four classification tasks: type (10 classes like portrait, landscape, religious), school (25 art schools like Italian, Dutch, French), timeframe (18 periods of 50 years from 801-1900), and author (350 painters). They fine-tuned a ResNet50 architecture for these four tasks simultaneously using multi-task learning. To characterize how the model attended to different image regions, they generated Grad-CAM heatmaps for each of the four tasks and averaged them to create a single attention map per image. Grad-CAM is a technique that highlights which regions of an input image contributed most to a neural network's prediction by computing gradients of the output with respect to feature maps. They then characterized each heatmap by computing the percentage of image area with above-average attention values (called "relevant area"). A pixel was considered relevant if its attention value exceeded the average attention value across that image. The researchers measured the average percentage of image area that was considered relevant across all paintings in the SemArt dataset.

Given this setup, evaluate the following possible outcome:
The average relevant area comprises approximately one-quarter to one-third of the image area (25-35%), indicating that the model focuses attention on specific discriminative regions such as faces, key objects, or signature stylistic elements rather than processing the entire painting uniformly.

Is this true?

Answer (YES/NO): NO